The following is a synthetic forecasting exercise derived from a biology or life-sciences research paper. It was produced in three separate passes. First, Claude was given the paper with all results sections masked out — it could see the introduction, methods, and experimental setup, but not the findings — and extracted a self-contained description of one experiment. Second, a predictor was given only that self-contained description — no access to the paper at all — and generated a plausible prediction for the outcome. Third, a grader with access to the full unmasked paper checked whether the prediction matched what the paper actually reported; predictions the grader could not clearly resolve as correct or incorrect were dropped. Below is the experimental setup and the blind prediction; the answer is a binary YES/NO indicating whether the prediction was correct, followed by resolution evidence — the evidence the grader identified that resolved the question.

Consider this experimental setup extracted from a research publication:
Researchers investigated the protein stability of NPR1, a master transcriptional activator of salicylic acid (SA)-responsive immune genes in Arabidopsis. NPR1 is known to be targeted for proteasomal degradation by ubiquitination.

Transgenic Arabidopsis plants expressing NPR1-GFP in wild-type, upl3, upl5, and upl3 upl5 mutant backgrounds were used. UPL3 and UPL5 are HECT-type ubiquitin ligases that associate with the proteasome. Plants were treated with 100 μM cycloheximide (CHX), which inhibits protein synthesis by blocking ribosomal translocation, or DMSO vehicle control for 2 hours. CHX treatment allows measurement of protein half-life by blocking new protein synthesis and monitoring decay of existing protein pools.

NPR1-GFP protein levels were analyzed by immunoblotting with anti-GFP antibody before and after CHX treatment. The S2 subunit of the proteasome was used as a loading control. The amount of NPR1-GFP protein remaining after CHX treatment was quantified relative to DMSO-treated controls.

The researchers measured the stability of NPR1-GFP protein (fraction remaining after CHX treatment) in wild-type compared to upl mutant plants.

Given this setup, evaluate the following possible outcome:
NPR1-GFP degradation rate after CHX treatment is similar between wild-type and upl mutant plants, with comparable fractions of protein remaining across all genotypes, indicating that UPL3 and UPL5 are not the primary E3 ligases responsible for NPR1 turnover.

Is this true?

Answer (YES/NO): NO